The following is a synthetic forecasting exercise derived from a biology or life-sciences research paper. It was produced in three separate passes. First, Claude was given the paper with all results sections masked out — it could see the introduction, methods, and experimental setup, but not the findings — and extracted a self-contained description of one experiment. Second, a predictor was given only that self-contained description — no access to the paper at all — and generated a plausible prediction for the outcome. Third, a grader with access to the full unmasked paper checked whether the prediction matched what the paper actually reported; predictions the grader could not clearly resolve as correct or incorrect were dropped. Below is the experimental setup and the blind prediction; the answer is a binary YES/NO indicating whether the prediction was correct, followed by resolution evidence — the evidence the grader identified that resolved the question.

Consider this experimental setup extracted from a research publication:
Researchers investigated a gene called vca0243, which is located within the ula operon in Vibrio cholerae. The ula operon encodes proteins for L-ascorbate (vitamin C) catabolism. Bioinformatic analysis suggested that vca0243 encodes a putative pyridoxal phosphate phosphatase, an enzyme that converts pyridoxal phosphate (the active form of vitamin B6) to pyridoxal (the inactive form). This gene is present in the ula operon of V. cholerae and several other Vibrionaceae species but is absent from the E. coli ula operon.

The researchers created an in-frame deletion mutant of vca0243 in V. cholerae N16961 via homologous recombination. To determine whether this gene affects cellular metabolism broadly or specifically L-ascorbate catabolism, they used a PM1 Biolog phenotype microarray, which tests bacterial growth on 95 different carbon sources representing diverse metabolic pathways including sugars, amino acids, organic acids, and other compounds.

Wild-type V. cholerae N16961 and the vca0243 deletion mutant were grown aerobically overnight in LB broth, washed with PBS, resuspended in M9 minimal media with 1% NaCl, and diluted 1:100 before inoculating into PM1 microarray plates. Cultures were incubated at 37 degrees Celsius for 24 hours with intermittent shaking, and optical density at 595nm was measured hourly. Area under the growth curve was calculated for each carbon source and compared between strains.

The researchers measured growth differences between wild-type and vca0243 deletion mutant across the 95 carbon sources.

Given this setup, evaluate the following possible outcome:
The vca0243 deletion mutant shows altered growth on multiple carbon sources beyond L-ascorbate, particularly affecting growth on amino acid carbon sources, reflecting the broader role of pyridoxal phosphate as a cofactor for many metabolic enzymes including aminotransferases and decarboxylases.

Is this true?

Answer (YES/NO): YES